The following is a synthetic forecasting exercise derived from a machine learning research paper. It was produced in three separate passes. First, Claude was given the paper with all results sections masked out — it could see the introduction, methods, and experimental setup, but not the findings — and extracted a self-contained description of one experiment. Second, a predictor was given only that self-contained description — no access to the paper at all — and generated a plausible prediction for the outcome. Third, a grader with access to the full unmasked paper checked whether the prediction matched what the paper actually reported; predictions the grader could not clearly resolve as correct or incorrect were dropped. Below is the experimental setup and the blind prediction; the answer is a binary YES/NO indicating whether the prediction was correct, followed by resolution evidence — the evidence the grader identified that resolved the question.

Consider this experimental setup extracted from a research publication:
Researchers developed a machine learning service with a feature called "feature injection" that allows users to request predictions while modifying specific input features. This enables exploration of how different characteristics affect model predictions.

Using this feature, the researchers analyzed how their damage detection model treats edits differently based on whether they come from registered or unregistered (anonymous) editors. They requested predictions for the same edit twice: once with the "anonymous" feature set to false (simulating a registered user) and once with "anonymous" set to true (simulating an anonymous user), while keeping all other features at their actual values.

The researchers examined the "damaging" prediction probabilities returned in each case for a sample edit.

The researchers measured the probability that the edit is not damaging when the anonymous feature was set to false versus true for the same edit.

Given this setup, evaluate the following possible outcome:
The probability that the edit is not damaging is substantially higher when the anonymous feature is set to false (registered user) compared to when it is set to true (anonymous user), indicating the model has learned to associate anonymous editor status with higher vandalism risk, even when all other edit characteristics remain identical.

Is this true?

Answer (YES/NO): NO